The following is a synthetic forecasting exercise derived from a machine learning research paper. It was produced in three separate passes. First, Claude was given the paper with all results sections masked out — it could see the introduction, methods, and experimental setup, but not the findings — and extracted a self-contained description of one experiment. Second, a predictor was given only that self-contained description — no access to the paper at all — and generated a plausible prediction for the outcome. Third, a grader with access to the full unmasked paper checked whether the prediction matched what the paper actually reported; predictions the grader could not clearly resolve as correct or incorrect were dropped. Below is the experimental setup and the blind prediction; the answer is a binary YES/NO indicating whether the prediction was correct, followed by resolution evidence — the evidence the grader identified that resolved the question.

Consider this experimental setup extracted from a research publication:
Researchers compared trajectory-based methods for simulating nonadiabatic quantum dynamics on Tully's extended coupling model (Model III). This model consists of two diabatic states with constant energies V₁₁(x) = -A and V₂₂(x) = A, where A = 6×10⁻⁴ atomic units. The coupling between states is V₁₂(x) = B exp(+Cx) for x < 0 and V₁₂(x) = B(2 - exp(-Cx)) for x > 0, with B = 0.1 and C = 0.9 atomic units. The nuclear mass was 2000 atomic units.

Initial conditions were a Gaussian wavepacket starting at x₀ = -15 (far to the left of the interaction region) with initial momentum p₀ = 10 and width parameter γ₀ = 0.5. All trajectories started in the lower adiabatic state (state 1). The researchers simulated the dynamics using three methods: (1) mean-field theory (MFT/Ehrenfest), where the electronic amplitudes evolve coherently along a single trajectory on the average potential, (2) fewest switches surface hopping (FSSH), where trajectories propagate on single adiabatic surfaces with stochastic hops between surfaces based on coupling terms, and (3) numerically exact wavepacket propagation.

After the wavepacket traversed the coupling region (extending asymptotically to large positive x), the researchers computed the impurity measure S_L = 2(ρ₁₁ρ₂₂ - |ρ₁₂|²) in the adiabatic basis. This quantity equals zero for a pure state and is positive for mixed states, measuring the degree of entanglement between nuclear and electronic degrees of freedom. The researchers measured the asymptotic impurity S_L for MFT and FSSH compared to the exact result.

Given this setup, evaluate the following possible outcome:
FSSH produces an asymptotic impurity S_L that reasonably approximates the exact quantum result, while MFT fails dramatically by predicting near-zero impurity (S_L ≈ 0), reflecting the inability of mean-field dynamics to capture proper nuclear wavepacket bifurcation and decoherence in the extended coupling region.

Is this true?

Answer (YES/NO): NO